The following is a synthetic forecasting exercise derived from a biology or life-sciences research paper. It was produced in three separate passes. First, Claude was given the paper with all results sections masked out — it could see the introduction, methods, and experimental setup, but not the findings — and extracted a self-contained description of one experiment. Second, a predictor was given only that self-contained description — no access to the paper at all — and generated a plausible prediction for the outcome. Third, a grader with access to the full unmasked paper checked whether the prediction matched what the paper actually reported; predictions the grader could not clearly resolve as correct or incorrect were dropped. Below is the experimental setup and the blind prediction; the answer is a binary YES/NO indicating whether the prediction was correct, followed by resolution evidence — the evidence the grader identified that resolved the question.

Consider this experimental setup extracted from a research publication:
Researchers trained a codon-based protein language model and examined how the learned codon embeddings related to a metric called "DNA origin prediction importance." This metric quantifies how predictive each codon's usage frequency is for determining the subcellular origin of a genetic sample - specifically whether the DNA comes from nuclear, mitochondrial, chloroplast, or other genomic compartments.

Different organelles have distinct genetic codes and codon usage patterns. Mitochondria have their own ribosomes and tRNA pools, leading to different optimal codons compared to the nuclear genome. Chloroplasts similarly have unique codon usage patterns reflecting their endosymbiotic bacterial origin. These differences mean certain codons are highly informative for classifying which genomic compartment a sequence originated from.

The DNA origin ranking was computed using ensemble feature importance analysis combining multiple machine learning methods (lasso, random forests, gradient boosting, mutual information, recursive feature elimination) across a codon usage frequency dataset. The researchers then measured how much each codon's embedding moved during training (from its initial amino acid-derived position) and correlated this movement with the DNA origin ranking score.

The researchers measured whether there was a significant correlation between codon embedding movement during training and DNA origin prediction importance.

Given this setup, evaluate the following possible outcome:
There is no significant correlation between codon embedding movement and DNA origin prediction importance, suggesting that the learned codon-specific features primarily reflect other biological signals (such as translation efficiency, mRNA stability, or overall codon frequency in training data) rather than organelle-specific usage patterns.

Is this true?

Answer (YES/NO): YES